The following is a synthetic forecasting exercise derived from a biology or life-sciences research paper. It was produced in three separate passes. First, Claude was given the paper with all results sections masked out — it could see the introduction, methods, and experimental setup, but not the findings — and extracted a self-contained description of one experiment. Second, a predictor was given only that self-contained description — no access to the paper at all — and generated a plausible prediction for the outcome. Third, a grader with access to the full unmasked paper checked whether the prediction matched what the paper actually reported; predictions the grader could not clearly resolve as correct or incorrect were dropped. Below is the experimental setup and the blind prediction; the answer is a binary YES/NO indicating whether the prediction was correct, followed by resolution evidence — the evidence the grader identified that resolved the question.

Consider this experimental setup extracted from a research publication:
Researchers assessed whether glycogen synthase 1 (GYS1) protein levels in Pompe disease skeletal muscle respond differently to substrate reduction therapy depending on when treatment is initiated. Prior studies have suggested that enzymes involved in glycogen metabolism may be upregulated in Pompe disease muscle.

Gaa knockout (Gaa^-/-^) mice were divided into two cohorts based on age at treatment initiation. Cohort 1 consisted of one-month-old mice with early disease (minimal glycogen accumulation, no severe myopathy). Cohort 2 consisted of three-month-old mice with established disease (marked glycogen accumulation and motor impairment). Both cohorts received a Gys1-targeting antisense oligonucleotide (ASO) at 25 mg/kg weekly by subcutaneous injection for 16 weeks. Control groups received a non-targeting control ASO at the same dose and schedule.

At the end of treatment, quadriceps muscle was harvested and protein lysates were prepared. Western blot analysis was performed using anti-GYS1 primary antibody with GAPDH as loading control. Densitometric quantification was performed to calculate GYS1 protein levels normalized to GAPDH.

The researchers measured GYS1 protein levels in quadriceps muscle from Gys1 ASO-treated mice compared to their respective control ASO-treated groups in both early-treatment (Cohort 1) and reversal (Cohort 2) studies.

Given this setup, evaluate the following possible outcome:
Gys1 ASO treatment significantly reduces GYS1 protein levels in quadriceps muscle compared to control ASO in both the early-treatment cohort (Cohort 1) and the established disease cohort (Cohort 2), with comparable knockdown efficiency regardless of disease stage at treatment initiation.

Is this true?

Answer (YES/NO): YES